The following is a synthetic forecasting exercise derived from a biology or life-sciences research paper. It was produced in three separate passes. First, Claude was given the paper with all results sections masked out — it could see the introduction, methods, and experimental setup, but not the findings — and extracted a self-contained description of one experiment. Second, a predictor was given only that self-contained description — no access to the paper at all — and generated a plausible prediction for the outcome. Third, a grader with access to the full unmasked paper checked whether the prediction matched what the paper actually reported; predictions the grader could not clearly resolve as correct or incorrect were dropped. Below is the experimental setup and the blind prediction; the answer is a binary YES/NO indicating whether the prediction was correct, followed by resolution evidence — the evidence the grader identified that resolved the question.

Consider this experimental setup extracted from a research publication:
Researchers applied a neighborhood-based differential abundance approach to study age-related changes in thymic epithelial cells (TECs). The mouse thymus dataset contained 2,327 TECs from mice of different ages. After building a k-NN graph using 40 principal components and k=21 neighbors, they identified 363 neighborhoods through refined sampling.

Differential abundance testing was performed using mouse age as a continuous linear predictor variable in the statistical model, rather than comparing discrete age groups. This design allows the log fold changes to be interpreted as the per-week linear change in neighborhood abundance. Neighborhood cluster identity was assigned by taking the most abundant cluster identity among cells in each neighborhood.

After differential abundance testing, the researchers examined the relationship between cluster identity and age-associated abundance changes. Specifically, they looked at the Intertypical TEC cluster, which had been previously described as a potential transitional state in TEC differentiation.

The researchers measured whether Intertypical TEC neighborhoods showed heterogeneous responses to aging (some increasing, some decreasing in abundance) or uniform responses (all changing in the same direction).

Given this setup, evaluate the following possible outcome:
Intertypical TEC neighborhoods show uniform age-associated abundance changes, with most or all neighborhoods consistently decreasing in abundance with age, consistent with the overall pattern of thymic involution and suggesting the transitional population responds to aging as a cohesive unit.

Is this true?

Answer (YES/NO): NO